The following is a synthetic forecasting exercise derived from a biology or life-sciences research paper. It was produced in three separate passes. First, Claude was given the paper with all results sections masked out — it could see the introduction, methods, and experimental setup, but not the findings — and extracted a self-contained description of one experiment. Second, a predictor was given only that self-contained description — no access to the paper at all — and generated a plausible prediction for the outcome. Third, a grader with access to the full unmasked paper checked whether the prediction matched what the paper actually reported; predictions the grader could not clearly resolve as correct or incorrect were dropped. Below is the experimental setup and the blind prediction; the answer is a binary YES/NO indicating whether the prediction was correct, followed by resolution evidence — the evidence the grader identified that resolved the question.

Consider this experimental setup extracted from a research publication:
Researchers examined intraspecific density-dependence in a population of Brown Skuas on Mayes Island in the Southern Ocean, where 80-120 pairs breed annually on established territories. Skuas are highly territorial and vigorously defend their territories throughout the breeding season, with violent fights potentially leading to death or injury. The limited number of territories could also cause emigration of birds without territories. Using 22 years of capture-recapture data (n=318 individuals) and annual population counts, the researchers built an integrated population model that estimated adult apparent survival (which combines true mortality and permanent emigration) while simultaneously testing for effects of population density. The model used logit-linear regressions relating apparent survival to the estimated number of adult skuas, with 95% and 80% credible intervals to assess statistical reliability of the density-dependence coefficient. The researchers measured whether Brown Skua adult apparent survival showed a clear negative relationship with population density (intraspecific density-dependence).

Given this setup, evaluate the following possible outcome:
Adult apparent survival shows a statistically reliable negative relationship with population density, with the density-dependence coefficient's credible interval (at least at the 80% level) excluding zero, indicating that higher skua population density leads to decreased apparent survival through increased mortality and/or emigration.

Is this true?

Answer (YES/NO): NO